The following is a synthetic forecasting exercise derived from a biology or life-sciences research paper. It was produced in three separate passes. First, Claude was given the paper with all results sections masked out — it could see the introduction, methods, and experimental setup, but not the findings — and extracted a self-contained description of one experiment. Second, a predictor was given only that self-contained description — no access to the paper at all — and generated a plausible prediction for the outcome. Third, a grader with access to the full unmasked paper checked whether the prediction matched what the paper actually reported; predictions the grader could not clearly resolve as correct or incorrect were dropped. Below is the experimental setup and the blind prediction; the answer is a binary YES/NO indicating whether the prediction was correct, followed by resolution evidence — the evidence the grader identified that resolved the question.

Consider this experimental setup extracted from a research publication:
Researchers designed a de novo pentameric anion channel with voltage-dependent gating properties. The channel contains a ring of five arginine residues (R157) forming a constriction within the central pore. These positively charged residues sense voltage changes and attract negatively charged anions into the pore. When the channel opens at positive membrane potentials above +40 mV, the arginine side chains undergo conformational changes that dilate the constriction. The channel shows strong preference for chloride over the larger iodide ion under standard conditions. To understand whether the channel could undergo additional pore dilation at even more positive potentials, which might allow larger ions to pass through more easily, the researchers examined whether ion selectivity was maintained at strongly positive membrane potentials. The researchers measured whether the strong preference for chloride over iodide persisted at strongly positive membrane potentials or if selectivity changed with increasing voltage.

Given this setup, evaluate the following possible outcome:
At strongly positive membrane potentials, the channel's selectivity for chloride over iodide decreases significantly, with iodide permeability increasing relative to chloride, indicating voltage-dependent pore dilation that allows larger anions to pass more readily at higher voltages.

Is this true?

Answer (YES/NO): NO